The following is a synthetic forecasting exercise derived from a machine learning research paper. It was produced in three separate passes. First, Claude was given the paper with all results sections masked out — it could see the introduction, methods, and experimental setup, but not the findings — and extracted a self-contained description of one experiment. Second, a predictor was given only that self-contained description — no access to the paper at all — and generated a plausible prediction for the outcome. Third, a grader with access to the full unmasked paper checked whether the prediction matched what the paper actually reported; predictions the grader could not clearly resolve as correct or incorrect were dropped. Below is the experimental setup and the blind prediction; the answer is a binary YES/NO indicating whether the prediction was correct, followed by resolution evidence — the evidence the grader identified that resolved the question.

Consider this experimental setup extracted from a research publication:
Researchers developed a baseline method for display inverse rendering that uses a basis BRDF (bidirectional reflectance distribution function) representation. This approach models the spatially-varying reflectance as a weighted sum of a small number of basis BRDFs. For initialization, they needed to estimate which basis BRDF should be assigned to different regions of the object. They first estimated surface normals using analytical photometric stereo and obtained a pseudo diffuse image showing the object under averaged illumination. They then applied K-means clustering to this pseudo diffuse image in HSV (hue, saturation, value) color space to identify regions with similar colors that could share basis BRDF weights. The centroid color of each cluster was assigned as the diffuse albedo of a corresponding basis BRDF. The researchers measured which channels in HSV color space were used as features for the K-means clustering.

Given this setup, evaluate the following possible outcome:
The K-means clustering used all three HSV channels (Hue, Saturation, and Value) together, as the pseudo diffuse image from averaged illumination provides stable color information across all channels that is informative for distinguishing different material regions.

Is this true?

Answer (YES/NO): NO